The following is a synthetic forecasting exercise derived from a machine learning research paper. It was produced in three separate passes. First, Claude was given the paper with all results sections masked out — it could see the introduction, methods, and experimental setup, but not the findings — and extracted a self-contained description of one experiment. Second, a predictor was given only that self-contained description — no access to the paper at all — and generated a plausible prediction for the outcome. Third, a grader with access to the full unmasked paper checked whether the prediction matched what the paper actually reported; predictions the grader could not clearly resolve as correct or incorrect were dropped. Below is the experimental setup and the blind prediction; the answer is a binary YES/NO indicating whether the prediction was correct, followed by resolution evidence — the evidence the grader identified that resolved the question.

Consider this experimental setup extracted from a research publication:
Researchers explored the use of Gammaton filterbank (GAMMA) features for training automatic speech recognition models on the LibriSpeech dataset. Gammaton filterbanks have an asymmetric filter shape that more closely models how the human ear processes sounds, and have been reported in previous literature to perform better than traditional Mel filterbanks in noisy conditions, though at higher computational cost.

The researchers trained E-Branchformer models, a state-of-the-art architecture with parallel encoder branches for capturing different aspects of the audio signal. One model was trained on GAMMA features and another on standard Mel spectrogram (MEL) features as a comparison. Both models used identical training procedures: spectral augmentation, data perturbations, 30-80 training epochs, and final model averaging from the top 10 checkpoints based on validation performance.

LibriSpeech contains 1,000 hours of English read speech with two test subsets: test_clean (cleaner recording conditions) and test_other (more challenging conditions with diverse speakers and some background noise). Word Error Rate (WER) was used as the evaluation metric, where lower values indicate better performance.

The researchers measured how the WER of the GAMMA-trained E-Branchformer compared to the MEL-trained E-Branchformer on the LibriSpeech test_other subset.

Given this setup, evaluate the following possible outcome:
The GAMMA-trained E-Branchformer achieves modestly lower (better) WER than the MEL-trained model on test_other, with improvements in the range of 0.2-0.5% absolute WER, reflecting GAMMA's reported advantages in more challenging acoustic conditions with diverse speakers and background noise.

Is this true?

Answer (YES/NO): NO